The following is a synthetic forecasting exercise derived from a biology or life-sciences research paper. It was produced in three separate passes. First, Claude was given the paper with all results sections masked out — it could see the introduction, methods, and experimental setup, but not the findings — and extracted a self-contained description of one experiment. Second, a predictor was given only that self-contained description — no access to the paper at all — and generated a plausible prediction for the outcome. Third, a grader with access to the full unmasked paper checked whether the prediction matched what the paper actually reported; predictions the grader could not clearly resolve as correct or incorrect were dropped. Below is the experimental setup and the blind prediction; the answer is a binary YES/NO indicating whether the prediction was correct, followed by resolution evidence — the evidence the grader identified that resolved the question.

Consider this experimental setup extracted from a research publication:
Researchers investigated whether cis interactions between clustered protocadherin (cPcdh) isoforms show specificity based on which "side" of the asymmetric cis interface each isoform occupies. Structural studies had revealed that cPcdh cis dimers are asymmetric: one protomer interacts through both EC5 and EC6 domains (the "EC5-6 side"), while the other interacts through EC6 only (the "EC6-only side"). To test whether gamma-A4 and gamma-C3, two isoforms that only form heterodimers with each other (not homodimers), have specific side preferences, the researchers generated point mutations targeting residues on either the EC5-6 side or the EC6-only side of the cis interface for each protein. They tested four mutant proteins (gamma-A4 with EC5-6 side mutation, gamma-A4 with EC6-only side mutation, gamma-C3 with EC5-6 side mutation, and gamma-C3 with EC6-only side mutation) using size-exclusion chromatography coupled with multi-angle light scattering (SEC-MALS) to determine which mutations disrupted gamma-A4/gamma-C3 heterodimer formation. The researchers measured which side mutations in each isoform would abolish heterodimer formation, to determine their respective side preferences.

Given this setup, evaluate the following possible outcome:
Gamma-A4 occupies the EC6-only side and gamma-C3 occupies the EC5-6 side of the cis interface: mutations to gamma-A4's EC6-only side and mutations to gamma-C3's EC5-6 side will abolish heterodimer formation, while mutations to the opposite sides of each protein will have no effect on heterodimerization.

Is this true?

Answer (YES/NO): YES